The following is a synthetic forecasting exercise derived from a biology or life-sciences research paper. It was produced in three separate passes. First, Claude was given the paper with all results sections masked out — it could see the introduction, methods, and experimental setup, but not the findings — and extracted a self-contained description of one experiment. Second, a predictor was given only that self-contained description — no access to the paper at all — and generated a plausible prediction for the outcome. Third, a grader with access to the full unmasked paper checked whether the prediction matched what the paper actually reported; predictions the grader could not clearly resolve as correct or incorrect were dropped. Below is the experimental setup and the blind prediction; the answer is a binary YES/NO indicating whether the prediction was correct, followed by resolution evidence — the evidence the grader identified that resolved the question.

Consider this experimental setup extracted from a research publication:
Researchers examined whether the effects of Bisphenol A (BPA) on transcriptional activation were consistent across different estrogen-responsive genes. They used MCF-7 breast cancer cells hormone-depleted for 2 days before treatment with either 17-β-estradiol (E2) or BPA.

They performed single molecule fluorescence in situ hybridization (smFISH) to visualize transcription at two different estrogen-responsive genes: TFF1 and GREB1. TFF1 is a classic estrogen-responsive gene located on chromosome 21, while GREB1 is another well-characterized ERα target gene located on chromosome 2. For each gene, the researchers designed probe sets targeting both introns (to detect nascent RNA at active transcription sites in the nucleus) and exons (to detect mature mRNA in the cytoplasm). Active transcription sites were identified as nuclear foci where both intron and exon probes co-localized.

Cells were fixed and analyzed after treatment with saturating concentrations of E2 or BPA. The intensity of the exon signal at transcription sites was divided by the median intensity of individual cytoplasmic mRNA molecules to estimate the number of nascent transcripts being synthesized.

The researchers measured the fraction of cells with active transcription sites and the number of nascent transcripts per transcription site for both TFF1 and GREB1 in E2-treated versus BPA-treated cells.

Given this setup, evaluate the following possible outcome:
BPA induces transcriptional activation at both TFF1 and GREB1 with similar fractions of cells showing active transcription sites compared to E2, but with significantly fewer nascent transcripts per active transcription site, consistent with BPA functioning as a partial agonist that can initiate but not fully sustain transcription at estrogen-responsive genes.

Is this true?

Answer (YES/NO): NO